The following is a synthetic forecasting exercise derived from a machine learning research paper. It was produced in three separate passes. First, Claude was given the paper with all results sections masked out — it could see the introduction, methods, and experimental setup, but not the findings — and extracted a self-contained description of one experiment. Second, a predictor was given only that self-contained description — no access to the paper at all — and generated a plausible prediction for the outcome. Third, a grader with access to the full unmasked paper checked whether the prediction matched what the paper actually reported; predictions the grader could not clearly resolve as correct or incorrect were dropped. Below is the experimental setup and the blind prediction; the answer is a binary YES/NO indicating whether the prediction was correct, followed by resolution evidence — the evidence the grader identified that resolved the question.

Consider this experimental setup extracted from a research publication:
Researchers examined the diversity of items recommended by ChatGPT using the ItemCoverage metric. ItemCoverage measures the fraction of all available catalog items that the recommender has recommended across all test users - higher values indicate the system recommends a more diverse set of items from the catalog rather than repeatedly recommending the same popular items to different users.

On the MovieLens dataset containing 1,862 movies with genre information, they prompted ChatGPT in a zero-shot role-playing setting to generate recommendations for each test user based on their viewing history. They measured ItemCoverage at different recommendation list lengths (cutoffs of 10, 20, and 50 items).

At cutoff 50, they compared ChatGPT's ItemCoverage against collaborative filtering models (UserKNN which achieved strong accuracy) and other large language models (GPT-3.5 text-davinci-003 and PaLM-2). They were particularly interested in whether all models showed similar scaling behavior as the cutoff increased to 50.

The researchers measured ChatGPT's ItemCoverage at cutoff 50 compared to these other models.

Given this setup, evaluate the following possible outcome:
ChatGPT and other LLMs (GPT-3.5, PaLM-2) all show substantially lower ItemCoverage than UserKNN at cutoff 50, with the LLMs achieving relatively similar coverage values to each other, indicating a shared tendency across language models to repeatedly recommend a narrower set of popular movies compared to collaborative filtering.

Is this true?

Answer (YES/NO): YES